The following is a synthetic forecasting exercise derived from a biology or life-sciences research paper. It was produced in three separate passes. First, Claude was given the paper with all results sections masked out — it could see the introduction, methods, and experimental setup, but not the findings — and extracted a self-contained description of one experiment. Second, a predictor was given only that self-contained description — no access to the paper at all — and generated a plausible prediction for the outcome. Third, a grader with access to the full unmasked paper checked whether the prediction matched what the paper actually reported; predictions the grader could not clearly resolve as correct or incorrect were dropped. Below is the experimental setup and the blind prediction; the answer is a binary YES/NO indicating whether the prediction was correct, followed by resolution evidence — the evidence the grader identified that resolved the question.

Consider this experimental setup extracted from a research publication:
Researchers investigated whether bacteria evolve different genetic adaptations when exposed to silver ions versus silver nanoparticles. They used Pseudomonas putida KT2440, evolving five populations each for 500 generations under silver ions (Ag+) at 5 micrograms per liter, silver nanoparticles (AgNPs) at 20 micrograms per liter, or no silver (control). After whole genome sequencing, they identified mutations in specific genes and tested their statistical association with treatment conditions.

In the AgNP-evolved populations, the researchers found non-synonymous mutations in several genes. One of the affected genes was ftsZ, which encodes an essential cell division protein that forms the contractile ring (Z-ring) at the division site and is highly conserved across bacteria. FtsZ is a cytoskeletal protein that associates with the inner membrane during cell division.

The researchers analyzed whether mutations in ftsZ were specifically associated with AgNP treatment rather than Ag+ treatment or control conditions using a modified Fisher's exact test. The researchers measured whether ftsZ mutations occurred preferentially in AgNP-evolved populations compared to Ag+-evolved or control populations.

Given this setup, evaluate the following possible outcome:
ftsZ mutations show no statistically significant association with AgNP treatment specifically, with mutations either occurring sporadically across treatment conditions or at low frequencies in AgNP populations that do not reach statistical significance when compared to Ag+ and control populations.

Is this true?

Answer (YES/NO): NO